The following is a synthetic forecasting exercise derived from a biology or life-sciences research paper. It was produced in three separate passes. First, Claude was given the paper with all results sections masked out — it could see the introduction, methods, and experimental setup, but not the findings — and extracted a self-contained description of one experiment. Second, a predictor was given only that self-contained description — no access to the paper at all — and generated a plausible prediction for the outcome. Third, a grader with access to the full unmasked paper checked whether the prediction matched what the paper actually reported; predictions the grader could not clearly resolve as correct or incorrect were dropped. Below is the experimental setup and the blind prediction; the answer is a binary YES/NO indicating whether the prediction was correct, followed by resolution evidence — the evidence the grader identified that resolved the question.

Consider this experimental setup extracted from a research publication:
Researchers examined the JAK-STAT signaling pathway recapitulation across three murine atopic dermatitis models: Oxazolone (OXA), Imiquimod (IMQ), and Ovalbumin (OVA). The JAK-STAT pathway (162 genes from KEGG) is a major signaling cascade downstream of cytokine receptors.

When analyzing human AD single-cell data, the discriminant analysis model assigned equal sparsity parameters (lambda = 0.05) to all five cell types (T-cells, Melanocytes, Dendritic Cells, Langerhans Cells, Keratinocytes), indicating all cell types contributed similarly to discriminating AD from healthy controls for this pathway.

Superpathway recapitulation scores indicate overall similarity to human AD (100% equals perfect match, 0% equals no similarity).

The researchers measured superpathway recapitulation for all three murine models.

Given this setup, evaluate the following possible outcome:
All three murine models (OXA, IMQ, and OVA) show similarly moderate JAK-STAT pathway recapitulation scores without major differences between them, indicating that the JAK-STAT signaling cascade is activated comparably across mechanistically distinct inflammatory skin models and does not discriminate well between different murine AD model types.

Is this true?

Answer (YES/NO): NO